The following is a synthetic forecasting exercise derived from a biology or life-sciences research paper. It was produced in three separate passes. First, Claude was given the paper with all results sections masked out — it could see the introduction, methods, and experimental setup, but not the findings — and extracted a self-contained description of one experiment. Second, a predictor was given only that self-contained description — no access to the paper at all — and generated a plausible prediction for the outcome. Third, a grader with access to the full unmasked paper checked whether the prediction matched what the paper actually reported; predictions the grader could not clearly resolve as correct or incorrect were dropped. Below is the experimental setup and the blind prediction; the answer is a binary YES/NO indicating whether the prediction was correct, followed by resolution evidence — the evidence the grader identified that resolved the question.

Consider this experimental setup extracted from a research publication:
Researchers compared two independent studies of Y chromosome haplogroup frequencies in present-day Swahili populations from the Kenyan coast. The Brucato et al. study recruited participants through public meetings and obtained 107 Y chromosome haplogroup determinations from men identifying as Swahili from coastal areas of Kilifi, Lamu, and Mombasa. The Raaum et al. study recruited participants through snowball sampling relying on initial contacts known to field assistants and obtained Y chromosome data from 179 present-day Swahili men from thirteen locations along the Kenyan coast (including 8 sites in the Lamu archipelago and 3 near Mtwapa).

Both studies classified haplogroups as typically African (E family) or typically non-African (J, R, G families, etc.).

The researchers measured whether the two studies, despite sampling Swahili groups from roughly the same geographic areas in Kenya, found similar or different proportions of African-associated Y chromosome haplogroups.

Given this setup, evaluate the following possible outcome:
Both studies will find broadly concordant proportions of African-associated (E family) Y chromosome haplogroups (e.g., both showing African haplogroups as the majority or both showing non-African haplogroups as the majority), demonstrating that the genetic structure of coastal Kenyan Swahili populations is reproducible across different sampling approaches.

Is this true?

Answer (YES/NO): NO